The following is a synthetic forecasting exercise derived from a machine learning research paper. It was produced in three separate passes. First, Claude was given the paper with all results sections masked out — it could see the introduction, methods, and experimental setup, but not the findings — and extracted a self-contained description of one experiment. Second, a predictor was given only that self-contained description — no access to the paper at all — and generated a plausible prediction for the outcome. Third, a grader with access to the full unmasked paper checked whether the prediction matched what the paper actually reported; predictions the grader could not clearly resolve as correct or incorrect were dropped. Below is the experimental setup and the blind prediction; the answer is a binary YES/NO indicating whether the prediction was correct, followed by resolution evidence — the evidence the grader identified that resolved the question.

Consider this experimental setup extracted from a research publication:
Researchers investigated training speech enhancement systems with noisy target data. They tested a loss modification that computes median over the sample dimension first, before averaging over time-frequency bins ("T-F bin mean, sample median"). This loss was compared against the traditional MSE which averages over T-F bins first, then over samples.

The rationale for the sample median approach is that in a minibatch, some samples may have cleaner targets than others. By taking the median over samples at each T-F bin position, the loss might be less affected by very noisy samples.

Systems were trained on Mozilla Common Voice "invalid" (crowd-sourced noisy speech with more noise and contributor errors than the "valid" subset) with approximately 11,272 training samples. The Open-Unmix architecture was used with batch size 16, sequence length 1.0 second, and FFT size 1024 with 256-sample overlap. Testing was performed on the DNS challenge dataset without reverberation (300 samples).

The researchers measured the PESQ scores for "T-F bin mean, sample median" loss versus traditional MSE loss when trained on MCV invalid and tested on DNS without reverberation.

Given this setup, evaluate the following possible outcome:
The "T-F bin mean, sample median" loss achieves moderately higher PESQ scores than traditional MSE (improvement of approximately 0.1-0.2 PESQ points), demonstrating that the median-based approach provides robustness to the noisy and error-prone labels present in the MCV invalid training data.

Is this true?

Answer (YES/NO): YES